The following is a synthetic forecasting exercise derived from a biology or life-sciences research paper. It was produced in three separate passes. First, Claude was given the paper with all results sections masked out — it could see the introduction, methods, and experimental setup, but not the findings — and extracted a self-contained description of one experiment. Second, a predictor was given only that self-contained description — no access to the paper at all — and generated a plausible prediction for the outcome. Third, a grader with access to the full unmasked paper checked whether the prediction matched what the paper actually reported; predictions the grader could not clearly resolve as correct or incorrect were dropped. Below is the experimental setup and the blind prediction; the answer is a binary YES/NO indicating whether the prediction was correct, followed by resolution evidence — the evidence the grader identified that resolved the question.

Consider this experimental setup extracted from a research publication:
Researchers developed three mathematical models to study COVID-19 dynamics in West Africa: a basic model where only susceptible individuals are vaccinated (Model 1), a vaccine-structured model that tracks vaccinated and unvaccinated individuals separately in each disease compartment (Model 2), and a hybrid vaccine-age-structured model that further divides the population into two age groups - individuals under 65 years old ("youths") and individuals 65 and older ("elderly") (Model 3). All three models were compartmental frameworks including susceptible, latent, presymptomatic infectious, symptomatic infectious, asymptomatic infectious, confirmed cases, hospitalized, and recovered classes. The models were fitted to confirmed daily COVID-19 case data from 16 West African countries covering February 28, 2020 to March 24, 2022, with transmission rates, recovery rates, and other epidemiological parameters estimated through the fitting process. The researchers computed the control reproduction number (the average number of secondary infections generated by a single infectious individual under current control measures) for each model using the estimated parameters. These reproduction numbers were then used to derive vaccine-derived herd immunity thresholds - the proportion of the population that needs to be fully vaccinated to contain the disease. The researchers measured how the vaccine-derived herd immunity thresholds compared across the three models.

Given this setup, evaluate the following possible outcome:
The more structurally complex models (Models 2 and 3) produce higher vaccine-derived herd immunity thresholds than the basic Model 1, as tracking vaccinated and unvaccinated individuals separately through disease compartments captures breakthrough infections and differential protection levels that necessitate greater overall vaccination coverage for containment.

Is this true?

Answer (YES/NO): NO